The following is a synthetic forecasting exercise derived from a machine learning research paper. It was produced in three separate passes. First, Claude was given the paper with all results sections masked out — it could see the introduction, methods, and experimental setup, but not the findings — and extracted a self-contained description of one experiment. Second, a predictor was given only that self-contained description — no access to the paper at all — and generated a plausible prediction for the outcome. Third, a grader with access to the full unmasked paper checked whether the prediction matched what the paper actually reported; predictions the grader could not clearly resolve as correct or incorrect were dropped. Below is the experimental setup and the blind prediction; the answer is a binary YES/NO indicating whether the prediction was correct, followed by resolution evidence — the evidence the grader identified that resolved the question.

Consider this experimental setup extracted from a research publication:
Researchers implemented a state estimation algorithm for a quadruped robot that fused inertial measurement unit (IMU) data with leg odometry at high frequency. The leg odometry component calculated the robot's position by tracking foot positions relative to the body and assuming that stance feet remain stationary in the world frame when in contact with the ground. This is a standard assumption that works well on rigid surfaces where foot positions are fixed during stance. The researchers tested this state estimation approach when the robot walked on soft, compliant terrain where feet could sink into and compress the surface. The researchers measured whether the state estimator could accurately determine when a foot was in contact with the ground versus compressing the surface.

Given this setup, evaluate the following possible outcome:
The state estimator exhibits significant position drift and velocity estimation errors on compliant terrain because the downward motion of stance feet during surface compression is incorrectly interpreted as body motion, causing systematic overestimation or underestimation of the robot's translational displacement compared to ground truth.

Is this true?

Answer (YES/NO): NO